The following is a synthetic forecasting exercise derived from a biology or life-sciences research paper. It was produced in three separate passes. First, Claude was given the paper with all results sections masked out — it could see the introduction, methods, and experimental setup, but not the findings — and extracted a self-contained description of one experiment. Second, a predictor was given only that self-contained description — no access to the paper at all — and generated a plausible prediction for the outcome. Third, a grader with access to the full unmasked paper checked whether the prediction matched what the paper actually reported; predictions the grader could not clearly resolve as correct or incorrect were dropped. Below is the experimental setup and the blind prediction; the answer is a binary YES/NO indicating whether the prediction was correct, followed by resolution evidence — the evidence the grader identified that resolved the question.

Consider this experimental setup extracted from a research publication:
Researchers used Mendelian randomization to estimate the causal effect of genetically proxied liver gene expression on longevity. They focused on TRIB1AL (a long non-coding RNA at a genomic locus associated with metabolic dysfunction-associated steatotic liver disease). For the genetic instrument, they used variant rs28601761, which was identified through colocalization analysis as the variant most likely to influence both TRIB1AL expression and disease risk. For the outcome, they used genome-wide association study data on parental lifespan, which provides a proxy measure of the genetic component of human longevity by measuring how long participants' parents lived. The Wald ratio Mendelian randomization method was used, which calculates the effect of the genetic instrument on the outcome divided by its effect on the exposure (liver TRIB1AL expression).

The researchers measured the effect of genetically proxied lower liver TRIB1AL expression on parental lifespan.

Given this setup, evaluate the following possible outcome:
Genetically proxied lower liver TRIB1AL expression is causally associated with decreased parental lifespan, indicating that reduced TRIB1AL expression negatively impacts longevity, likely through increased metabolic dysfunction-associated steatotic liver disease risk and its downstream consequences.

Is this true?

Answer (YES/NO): NO